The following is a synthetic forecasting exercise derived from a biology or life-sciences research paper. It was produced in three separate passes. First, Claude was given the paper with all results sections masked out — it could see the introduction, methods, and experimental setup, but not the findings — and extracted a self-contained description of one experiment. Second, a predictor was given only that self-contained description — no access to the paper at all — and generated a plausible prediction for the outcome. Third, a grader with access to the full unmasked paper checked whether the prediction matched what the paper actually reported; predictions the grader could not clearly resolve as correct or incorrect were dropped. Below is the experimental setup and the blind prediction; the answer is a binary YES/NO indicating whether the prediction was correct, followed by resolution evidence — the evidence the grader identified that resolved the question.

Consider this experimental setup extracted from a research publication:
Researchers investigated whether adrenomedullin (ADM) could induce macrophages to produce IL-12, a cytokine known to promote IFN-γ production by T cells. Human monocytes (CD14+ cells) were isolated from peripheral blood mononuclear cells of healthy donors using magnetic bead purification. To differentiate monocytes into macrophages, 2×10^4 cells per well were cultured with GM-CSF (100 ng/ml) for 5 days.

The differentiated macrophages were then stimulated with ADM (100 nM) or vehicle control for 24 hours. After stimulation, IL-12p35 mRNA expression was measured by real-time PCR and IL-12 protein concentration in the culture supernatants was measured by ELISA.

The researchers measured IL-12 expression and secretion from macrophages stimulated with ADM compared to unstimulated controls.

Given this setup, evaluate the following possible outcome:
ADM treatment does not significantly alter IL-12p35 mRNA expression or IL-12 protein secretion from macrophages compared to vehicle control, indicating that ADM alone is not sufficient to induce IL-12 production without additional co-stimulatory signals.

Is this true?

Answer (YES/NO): NO